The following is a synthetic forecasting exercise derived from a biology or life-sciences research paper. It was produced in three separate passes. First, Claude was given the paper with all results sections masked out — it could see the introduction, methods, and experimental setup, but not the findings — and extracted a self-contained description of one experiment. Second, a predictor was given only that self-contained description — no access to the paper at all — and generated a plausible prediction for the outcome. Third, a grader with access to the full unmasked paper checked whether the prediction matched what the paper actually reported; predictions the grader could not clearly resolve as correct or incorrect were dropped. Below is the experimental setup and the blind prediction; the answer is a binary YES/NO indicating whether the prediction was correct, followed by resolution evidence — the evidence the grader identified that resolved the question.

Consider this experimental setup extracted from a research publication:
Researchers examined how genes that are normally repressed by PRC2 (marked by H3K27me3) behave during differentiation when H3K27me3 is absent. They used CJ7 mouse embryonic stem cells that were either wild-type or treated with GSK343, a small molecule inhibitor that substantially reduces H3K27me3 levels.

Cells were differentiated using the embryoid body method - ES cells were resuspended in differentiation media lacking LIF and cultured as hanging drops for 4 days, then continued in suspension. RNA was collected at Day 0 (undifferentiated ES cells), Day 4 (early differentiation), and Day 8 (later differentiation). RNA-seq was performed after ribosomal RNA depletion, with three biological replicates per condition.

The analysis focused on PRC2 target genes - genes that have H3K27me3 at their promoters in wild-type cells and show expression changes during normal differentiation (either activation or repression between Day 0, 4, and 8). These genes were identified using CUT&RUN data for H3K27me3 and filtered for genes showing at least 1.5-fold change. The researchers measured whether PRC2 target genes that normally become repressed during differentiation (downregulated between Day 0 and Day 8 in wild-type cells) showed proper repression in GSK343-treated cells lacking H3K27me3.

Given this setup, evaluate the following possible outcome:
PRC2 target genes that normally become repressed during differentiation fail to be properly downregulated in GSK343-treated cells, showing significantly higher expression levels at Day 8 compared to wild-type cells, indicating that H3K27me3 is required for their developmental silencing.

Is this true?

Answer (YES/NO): NO